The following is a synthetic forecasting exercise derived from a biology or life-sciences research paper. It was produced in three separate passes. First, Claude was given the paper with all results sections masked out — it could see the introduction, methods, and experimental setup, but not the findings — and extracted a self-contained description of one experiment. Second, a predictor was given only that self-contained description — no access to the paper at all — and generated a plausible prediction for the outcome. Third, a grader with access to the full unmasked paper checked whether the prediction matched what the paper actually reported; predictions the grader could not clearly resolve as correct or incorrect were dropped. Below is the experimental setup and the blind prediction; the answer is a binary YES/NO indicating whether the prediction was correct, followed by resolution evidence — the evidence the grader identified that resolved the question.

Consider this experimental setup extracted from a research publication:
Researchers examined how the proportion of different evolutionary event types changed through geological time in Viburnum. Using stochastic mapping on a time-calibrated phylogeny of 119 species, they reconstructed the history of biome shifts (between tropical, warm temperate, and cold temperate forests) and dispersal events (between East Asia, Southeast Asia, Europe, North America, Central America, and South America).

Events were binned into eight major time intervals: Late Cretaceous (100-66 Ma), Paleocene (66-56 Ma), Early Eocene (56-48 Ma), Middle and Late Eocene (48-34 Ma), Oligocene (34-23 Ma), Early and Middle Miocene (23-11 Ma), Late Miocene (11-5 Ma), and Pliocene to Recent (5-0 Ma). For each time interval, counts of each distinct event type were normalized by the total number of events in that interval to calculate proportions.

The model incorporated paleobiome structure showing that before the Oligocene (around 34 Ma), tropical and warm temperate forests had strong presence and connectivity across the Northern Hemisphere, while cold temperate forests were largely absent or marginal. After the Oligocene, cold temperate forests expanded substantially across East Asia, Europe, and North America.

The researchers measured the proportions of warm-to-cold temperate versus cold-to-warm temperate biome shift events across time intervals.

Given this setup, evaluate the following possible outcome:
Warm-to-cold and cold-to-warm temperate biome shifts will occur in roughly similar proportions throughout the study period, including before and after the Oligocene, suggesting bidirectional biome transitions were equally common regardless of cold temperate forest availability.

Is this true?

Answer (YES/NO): NO